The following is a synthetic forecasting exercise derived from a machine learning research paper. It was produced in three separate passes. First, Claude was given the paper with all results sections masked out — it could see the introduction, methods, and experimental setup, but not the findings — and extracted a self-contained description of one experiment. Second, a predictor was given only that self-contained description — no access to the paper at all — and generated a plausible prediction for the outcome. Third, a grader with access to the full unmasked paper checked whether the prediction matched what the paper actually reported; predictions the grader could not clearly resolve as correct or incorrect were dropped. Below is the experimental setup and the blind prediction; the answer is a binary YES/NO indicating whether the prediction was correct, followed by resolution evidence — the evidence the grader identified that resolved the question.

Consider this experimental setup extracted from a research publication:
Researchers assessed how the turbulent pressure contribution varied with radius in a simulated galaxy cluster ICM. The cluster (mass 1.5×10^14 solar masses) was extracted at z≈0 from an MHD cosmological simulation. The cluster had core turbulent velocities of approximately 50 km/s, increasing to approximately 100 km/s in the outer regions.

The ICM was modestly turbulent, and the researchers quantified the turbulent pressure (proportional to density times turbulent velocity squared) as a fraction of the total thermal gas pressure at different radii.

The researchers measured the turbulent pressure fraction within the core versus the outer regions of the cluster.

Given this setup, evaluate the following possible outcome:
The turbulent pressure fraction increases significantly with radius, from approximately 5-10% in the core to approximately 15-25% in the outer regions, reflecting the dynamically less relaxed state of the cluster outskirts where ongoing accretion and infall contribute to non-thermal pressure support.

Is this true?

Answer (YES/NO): NO